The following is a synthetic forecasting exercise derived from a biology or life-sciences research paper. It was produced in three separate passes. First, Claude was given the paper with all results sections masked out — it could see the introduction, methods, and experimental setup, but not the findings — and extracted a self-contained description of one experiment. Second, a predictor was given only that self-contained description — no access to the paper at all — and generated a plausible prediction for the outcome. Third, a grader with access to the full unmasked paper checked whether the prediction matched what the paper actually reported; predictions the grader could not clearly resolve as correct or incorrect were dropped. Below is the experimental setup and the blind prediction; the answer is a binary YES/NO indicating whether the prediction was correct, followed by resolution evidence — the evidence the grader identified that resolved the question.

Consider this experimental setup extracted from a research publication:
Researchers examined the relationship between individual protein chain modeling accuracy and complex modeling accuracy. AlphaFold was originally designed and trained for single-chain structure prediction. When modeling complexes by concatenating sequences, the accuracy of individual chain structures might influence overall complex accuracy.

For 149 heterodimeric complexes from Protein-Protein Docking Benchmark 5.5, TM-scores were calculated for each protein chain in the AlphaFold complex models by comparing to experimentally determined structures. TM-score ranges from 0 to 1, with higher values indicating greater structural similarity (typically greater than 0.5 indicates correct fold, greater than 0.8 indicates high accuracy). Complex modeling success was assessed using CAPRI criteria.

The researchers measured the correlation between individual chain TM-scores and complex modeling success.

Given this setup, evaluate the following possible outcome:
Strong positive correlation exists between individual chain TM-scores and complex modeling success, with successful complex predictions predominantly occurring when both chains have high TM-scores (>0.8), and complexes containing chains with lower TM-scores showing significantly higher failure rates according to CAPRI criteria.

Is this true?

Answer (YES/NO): NO